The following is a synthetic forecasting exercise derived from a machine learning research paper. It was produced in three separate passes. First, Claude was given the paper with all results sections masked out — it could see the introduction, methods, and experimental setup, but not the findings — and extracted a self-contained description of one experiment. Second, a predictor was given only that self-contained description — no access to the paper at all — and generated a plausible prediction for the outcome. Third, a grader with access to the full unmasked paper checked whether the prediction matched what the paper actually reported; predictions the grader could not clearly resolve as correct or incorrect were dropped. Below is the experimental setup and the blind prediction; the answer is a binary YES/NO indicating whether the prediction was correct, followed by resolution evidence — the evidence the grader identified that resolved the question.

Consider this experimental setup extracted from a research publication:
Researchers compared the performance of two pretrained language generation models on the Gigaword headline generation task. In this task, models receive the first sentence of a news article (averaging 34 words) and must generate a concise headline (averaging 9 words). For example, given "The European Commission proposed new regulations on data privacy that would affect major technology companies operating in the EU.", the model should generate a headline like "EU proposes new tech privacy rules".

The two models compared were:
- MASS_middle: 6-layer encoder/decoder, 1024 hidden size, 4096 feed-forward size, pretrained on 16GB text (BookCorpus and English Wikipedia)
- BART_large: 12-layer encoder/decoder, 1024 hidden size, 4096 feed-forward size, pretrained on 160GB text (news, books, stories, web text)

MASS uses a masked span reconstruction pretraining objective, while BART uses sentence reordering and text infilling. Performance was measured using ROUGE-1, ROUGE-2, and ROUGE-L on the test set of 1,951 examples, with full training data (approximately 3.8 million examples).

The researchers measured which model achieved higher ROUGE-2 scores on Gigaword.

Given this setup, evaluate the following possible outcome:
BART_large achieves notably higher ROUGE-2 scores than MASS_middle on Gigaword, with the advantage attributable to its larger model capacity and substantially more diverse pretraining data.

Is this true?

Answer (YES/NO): NO